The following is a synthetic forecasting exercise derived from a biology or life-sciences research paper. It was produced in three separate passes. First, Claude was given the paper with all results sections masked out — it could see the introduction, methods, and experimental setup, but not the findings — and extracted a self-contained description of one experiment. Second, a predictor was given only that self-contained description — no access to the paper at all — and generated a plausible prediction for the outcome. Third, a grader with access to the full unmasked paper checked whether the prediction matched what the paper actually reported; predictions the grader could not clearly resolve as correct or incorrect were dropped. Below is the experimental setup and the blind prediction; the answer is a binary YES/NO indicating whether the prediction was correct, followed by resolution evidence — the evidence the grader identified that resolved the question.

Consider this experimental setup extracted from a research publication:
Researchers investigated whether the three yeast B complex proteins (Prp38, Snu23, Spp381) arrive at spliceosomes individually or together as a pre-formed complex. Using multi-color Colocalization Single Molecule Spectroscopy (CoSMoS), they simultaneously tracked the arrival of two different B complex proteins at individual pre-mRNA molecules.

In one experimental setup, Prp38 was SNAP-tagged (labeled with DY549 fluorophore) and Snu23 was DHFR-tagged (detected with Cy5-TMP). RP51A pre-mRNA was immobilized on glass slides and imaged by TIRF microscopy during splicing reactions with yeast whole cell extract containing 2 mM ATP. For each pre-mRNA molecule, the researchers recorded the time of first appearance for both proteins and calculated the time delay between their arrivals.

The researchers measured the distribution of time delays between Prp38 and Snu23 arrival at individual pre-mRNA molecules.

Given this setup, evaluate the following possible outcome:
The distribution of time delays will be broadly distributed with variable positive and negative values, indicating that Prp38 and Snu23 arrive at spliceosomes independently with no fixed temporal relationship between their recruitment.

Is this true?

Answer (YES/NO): NO